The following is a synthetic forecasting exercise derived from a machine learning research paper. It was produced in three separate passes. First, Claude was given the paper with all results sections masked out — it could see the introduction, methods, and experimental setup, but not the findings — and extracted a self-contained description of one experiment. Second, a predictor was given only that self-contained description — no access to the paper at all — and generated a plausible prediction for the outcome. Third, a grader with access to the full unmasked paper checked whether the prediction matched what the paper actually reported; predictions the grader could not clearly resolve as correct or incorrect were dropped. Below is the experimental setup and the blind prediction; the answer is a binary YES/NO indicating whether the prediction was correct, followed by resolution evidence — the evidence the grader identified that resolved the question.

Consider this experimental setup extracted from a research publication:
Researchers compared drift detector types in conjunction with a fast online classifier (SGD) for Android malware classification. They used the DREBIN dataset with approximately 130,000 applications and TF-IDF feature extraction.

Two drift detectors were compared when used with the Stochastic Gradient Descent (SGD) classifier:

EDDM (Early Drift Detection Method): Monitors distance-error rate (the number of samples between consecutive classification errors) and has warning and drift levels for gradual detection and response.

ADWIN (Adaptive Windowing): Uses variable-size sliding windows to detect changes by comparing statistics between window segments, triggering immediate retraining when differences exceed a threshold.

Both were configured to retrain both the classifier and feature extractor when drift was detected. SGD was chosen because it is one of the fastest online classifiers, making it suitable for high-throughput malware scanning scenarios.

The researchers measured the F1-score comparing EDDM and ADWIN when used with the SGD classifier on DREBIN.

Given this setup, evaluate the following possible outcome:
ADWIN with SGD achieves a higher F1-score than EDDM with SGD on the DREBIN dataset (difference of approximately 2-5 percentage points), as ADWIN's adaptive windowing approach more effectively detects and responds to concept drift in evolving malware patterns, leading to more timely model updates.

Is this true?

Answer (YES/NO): YES